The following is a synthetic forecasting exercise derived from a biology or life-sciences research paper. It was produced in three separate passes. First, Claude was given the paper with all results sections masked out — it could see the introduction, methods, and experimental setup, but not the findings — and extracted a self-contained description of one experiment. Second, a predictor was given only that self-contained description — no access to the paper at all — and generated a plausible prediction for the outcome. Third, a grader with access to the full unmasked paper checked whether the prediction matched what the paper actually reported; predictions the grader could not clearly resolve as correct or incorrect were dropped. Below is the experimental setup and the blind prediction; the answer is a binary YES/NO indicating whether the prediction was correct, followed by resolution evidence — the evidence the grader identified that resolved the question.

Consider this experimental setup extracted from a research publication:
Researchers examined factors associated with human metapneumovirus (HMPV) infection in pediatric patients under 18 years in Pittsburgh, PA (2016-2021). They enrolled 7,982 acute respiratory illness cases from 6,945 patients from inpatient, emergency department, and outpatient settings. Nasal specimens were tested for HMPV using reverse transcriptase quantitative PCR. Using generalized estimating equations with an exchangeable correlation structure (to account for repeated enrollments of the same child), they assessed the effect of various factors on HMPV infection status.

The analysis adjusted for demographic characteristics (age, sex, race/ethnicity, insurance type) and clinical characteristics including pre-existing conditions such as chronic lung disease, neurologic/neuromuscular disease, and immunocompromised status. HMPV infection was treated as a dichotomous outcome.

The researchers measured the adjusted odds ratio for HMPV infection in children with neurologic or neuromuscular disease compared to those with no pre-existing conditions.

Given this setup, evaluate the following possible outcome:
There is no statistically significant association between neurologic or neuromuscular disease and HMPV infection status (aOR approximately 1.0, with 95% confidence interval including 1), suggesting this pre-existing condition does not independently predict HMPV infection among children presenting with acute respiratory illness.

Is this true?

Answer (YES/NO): NO